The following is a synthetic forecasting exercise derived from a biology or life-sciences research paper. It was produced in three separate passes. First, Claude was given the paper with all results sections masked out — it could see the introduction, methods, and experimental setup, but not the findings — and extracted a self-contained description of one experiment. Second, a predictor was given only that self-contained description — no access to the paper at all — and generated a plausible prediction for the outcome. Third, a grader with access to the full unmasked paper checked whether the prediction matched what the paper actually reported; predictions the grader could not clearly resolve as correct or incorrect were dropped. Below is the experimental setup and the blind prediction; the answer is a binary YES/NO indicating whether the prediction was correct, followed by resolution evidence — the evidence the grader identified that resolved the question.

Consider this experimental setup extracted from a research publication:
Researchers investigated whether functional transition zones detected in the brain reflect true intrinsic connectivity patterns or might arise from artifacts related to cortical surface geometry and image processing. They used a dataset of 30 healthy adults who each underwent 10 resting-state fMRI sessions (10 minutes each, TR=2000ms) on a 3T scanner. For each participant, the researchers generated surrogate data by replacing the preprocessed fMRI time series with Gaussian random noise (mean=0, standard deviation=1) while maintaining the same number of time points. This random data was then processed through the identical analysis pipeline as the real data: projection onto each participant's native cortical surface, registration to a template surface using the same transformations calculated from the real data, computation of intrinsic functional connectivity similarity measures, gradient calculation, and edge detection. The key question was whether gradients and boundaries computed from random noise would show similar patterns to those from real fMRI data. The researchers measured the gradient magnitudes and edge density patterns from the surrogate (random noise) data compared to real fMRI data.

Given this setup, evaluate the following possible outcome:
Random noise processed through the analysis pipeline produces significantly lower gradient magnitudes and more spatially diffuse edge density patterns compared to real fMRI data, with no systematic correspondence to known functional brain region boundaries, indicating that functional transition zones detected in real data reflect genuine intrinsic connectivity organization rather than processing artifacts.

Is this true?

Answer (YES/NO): NO